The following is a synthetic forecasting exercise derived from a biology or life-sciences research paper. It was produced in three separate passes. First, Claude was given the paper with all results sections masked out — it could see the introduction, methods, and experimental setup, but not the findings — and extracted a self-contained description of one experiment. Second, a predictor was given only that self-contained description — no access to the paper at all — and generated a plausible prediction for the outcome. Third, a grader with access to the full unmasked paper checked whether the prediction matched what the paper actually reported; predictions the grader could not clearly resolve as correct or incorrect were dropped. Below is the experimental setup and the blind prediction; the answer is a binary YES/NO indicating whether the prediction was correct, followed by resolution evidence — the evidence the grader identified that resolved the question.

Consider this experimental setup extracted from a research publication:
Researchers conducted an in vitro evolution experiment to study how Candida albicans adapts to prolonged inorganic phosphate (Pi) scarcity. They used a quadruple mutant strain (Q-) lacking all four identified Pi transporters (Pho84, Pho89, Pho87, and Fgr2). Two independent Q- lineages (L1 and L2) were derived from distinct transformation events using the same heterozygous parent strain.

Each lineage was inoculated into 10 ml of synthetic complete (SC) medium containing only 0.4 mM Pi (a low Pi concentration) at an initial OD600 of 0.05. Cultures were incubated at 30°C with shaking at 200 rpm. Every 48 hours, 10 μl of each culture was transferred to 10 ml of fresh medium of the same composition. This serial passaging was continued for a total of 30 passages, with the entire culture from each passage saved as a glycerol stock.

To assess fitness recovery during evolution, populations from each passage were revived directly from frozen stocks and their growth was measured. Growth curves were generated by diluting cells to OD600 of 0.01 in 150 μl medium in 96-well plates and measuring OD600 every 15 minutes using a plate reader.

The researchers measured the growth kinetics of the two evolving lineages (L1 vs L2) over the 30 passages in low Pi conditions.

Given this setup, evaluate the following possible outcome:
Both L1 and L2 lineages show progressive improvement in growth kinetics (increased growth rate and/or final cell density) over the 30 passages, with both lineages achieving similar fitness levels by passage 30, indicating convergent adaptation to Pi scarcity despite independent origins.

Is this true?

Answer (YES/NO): NO